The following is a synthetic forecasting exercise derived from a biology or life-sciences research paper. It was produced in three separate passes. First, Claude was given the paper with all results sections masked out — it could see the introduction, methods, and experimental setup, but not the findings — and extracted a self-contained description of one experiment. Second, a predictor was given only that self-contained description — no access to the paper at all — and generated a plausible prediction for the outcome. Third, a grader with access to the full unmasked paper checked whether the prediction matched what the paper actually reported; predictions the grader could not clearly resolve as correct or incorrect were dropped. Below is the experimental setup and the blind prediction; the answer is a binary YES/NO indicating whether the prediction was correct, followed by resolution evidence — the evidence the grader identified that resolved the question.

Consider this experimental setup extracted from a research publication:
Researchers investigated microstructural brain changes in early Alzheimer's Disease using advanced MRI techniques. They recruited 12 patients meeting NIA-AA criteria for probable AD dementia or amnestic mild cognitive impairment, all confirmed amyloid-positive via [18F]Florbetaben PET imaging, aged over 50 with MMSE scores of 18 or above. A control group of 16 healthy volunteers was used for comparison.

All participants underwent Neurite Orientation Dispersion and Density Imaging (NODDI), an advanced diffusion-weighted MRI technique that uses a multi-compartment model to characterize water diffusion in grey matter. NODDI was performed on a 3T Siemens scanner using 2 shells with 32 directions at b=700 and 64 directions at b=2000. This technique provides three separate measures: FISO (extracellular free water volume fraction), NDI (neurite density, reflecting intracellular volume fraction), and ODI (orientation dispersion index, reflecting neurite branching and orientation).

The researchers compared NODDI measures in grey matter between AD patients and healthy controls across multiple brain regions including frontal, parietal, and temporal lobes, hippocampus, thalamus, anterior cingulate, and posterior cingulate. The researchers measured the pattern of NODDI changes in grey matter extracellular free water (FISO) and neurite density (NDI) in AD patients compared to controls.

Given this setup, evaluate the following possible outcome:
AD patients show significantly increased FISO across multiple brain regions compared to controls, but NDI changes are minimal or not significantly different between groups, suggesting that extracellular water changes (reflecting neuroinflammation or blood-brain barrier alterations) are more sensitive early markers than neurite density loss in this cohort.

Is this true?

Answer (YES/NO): NO